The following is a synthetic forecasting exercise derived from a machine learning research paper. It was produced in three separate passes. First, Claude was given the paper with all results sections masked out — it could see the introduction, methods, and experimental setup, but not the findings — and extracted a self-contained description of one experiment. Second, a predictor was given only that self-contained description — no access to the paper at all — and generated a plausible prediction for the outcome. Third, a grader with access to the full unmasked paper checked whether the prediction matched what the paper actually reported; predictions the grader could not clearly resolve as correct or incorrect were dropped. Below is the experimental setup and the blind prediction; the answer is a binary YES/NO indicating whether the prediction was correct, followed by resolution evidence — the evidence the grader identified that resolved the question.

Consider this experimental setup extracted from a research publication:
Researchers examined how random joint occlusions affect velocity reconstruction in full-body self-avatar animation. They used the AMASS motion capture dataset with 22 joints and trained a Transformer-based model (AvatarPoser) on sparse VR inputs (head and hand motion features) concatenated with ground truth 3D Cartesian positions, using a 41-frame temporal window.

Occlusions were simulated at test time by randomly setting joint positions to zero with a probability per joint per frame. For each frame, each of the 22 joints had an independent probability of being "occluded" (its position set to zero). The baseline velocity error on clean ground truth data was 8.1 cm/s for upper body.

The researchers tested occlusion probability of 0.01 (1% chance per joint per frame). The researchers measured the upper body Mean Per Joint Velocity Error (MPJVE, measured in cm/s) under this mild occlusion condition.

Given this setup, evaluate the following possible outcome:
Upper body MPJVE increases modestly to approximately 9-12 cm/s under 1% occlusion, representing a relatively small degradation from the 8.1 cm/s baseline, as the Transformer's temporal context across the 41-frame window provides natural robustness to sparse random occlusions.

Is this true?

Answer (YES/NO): NO